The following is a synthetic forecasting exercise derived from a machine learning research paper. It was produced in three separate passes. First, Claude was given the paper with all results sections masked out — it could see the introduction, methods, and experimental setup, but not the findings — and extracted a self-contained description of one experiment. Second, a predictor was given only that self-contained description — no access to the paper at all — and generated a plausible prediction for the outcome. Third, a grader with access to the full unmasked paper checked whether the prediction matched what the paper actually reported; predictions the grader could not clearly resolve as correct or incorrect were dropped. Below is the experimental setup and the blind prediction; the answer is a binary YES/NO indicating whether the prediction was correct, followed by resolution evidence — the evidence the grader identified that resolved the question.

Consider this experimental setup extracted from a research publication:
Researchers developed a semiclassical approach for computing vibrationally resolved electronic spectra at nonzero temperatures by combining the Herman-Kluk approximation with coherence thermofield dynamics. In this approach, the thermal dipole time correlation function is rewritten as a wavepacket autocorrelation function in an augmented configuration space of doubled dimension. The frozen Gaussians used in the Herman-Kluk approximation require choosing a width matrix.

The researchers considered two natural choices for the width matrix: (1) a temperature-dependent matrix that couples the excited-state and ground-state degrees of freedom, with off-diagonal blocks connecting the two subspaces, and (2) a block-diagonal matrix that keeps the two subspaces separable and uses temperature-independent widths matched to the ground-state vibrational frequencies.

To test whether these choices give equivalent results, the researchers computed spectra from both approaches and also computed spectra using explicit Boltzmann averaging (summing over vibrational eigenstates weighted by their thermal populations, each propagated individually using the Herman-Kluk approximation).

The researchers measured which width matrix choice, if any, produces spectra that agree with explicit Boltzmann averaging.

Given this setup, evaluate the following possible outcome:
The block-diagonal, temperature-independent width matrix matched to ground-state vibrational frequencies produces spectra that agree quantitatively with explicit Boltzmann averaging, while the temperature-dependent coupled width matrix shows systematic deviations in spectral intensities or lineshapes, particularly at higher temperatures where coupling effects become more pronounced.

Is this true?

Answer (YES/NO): YES